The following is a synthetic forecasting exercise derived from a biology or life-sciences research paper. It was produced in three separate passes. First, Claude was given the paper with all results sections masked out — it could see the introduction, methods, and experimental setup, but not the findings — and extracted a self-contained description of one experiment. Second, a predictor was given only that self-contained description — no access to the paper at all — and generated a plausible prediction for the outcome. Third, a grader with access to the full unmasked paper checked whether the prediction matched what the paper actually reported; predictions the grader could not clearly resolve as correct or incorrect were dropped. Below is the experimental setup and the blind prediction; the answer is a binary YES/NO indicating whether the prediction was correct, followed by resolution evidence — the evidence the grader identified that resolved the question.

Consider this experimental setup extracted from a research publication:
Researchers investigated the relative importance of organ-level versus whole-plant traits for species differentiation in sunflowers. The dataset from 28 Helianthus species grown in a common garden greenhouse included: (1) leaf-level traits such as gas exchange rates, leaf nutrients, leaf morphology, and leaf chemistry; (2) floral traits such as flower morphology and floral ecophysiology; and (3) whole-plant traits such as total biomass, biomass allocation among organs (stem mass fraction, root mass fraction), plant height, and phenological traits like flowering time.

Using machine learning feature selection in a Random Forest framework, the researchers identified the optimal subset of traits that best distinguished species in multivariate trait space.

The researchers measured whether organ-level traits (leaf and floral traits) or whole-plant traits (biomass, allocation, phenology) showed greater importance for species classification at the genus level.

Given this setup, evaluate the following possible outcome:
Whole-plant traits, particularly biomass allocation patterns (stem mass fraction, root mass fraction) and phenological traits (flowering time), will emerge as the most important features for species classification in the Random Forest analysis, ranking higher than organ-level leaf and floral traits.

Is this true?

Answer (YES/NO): NO